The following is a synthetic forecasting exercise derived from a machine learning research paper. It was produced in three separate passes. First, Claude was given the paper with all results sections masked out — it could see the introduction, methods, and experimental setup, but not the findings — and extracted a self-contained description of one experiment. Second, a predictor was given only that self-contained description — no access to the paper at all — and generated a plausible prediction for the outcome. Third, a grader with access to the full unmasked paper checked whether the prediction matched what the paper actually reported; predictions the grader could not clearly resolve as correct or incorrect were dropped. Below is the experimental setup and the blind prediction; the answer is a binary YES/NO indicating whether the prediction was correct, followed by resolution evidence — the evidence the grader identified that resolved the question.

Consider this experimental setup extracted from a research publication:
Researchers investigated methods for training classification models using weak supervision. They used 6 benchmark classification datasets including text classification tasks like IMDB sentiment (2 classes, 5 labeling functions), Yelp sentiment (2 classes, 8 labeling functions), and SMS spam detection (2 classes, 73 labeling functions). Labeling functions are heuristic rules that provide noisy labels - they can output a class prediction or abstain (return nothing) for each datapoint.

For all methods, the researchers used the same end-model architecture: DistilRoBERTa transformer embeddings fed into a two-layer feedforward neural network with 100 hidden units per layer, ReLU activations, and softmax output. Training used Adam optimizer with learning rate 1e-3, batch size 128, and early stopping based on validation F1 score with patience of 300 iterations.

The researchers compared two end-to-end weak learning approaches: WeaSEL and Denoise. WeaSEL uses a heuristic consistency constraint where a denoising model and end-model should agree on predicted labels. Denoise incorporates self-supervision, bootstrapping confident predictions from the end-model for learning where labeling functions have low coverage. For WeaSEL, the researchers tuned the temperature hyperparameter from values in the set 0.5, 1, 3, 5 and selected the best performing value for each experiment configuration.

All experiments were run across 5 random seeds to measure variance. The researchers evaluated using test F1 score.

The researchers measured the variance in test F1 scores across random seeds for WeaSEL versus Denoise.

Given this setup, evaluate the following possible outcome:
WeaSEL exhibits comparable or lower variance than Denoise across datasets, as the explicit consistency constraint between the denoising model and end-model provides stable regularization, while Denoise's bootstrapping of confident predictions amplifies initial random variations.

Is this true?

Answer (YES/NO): NO